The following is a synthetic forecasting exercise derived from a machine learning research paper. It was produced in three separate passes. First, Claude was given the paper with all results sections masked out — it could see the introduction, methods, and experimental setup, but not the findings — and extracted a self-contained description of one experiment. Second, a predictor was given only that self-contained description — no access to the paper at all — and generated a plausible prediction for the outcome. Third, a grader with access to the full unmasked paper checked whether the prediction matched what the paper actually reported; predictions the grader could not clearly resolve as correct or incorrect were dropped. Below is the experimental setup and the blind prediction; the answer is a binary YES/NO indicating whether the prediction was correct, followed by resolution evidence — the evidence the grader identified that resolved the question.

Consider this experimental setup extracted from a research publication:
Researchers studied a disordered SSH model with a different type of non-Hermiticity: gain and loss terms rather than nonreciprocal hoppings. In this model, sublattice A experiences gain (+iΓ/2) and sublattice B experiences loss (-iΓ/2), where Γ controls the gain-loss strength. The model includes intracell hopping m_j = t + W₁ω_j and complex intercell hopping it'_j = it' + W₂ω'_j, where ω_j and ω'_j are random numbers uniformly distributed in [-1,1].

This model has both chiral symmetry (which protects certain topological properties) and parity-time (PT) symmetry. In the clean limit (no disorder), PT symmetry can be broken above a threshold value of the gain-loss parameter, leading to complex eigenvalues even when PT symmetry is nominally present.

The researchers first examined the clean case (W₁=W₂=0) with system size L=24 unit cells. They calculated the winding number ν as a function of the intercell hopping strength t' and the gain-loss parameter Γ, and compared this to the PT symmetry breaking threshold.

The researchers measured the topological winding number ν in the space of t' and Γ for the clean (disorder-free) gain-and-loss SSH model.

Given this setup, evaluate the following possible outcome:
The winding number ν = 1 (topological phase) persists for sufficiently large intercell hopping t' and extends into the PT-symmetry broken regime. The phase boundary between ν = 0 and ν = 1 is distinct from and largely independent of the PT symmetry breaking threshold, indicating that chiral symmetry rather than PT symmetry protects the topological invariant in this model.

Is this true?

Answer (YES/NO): YES